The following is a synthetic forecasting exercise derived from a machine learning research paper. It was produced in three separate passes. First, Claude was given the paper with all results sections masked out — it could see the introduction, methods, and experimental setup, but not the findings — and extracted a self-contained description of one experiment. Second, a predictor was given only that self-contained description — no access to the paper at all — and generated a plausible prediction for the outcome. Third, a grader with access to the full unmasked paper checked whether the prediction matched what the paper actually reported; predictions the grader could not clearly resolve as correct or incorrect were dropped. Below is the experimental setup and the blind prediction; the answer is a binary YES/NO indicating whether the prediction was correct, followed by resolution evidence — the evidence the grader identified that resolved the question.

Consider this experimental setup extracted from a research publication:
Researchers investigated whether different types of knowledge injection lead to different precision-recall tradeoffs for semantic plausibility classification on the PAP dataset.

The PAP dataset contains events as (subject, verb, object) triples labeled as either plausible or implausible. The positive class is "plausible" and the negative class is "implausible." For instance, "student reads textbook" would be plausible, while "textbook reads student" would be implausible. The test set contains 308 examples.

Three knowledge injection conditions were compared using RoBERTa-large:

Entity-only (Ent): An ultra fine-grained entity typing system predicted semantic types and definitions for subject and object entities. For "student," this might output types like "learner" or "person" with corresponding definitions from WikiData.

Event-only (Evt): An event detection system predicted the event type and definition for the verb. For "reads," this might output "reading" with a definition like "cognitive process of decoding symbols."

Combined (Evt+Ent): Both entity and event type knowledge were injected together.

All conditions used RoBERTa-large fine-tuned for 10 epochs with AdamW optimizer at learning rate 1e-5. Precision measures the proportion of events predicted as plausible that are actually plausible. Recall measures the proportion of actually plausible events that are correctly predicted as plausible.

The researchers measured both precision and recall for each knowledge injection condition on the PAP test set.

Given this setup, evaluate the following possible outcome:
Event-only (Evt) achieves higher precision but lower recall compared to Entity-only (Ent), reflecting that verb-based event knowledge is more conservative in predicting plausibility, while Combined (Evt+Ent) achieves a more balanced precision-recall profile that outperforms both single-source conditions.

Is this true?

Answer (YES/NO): NO